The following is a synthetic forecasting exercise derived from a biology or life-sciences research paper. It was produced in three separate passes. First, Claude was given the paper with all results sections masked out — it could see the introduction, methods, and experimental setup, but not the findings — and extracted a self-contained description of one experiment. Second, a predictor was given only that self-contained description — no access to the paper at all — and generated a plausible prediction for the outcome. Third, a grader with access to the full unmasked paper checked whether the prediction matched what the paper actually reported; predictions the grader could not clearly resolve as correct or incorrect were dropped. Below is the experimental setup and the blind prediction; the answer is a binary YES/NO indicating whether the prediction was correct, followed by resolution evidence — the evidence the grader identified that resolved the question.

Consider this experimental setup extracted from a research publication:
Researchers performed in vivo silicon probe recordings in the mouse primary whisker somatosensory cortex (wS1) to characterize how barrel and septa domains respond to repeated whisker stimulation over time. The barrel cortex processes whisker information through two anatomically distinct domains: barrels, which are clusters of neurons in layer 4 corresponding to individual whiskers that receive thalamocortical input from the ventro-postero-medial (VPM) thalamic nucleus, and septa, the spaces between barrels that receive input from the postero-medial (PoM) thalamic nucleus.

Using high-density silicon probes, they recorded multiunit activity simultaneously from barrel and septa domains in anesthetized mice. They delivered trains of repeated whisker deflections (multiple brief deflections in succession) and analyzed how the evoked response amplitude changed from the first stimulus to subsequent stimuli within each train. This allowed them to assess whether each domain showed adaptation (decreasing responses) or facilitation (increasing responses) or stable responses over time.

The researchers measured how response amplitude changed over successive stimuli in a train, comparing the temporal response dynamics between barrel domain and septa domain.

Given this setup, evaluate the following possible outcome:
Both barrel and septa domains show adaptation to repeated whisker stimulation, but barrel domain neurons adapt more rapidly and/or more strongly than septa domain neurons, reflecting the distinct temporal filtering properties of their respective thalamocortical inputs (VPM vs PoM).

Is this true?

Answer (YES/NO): NO